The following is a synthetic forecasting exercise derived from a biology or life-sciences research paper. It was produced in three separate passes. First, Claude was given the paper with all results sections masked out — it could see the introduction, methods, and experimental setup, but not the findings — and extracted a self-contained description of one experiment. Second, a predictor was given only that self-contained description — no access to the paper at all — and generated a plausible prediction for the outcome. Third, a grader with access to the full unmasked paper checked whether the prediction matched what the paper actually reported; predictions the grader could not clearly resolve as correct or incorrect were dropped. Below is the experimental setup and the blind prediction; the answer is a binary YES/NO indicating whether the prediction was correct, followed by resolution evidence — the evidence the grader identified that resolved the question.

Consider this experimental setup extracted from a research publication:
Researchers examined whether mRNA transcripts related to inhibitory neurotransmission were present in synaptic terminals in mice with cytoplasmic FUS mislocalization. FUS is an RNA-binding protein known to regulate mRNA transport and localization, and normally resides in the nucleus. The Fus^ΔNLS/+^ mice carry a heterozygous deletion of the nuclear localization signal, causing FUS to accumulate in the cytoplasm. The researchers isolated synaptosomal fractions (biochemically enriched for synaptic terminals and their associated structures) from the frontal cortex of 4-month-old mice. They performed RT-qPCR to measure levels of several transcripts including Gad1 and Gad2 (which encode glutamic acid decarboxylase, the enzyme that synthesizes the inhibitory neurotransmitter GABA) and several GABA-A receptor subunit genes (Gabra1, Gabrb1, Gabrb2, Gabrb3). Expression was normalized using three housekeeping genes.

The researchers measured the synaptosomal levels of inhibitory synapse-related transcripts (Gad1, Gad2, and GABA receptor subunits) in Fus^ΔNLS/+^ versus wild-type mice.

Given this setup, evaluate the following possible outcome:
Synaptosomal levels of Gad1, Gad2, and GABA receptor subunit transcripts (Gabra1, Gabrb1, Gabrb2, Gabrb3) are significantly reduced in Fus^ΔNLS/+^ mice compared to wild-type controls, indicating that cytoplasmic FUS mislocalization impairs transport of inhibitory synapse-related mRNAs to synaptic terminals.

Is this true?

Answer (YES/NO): NO